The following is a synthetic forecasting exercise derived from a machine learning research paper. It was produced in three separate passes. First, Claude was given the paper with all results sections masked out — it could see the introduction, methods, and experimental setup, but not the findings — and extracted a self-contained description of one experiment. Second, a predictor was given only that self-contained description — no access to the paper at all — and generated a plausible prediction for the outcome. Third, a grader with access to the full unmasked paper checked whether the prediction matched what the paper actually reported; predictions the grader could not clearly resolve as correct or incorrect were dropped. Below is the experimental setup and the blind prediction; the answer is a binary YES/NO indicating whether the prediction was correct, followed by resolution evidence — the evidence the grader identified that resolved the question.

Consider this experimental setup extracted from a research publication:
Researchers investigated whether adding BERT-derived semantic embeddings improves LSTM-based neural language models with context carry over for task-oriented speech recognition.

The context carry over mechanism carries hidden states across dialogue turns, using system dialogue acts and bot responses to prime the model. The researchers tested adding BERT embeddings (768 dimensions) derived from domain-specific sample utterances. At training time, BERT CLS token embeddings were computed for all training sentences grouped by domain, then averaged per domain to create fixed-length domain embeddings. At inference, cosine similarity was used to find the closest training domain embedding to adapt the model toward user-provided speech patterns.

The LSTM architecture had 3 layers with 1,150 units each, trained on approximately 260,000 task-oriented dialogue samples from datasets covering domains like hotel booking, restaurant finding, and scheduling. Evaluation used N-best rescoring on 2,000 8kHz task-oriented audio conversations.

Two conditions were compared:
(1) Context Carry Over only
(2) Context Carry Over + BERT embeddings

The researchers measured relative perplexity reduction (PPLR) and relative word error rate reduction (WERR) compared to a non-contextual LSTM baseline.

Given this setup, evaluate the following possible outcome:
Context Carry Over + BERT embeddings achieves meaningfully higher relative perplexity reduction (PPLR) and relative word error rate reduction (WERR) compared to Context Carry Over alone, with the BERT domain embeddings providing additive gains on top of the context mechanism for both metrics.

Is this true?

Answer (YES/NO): NO